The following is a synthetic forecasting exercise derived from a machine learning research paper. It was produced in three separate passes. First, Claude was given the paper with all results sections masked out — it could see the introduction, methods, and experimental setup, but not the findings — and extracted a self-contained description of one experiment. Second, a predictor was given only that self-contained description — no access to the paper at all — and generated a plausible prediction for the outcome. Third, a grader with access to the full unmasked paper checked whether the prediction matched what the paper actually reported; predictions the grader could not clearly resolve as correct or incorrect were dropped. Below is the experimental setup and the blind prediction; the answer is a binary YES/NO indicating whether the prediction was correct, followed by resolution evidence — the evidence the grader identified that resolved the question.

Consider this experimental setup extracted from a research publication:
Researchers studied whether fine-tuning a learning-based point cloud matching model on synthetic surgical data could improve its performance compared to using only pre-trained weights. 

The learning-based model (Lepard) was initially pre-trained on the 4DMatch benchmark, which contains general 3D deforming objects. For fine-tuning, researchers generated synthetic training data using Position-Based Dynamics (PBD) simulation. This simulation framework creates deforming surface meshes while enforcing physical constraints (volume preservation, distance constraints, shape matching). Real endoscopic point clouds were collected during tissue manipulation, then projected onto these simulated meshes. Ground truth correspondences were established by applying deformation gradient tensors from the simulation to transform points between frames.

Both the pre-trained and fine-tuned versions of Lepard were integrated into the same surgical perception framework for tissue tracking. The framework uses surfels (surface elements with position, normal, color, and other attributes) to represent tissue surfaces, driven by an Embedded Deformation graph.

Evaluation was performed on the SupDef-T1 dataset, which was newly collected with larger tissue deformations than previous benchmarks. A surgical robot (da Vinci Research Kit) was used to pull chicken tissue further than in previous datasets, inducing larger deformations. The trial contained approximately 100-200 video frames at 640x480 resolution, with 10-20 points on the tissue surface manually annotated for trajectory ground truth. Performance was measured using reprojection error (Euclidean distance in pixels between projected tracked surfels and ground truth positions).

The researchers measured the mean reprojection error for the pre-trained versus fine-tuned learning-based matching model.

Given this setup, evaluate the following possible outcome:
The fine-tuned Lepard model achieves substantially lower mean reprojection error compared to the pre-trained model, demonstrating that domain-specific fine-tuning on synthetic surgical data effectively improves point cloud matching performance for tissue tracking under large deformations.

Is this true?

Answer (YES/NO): YES